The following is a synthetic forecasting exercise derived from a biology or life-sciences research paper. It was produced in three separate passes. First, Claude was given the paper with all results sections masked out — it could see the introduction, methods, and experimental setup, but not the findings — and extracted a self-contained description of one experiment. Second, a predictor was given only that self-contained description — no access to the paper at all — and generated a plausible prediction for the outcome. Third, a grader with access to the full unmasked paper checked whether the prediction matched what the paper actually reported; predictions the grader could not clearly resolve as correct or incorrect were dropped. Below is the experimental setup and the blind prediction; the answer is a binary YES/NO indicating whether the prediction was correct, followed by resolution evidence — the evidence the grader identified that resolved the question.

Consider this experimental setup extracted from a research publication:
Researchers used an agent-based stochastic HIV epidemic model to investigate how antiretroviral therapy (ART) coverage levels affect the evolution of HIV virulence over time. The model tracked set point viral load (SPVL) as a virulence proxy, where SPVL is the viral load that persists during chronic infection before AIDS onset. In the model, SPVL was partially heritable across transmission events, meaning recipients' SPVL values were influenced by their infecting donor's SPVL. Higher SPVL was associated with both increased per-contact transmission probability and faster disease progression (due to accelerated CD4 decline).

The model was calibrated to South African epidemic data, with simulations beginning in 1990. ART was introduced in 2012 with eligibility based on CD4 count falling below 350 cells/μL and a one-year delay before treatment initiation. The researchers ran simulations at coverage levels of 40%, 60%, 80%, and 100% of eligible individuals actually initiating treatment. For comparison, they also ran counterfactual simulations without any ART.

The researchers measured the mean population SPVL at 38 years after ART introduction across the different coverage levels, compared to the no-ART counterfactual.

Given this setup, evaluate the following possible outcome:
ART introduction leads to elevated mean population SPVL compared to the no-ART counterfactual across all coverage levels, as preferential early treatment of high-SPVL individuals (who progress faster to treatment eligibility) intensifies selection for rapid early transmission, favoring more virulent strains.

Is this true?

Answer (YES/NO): NO